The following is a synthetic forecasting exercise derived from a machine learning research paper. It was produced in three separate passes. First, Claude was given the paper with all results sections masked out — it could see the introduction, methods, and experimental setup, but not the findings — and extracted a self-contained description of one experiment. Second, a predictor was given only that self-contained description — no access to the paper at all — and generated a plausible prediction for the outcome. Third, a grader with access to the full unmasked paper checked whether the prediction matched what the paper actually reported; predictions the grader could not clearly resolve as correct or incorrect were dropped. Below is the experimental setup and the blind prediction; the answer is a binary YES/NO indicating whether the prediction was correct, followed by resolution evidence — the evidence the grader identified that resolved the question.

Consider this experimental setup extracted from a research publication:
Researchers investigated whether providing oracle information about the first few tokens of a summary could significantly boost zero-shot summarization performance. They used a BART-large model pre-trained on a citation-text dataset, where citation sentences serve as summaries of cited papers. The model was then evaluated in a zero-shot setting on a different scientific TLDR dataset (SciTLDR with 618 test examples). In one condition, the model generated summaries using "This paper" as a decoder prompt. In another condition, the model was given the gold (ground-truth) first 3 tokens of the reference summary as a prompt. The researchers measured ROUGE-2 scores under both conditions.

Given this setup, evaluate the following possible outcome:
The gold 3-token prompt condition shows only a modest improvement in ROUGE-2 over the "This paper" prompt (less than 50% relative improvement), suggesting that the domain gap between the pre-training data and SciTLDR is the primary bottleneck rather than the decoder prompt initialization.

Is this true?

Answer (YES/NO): NO